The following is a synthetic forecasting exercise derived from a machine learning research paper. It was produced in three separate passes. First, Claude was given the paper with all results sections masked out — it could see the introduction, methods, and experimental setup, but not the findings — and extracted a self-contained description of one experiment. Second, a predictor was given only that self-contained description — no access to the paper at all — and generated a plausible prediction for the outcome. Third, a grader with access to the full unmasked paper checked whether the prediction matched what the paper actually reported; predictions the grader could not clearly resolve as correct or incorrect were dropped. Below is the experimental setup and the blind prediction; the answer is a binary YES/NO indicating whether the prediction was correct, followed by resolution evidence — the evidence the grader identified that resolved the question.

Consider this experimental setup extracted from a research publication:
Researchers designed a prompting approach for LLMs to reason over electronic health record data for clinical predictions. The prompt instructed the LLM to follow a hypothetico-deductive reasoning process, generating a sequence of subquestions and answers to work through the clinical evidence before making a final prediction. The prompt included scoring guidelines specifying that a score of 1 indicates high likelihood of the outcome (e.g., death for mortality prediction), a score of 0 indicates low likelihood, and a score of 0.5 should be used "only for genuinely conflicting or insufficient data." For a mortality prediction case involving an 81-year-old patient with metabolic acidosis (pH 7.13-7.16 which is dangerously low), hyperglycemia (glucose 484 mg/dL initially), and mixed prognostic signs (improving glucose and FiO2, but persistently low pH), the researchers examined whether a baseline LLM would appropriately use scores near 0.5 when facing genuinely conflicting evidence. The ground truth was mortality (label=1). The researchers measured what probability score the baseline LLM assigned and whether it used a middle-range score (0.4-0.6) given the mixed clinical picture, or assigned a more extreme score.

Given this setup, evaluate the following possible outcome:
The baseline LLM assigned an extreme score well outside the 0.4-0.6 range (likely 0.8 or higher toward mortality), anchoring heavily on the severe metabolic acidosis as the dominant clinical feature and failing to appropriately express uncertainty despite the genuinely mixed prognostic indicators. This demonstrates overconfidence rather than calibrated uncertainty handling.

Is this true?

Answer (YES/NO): NO